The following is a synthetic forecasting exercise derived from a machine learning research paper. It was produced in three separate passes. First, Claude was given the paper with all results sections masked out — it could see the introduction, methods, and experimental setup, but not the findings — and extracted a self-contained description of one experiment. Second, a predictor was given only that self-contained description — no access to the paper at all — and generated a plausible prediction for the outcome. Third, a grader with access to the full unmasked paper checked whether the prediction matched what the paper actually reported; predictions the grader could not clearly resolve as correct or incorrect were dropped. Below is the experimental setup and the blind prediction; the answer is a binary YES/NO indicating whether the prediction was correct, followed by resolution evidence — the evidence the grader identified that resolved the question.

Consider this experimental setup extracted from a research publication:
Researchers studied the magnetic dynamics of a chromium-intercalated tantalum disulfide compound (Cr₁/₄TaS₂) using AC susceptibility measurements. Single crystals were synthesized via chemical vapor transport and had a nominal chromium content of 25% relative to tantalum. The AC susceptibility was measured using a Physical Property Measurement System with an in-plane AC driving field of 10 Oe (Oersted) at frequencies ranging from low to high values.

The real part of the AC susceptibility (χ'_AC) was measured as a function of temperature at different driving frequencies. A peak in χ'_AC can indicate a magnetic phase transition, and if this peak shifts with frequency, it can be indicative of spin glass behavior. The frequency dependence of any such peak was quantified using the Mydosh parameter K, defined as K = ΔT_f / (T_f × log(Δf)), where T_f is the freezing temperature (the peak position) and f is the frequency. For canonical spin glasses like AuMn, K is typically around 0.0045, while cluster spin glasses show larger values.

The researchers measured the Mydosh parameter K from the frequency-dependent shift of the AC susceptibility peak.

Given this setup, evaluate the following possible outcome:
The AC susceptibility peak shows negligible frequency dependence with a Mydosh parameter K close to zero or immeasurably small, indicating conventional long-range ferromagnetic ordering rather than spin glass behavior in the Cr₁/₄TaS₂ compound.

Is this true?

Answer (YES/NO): NO